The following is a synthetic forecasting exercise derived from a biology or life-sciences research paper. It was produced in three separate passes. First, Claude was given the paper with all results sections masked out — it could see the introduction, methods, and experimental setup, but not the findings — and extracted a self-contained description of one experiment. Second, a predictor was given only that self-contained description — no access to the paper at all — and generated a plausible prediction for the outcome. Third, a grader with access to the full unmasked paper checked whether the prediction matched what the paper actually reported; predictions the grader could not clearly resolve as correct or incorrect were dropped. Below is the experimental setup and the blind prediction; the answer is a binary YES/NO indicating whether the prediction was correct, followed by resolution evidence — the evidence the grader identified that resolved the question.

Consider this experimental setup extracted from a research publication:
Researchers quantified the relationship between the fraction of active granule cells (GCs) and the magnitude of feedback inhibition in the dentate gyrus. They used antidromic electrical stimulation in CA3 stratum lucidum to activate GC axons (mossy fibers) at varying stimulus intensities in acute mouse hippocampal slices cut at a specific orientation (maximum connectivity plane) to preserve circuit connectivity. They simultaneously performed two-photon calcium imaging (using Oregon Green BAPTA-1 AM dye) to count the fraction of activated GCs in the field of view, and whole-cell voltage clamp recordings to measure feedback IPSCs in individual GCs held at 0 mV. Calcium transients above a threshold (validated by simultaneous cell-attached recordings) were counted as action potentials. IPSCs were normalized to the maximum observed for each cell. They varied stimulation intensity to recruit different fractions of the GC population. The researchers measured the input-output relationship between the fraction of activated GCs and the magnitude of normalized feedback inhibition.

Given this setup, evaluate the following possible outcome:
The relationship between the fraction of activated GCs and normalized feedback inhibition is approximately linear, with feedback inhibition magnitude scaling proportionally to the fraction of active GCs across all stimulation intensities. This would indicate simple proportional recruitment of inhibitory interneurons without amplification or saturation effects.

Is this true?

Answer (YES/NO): NO